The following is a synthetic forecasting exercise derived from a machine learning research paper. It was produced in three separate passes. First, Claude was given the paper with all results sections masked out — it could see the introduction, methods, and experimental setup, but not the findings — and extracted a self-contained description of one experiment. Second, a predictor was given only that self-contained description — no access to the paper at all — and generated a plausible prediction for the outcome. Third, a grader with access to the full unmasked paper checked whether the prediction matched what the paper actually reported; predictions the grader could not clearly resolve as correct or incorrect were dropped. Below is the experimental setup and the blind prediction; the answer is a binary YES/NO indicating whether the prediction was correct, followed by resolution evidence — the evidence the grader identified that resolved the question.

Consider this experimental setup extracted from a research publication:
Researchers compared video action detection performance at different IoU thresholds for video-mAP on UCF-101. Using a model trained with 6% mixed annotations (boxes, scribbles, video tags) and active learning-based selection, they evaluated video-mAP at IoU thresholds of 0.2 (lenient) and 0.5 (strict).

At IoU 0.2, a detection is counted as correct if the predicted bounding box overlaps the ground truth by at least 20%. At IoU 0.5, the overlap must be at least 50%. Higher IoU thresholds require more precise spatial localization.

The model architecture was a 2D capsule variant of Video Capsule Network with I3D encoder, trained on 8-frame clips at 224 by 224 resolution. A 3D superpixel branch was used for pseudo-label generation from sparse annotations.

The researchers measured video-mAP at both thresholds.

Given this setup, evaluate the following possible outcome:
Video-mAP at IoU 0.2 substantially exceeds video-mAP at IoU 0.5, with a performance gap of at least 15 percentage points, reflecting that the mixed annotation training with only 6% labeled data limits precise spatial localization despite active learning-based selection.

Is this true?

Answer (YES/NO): YES